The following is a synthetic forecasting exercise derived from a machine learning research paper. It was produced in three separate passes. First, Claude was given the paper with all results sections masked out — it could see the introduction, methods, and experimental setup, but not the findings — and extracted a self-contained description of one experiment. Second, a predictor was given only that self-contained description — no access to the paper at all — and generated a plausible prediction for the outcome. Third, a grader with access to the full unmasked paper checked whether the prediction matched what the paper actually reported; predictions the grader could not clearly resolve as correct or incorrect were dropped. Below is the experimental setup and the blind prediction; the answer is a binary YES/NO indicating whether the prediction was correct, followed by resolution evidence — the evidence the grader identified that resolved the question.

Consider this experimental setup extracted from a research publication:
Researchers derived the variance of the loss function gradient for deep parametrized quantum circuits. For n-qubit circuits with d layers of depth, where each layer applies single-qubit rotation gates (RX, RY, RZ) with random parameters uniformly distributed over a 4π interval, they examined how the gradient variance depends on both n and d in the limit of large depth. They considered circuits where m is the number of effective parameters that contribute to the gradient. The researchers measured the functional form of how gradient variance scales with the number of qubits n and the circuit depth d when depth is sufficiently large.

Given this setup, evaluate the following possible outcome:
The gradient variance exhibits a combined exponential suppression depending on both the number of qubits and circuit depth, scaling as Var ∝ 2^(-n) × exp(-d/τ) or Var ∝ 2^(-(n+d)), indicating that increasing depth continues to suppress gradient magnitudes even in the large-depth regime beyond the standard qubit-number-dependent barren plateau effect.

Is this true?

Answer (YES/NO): NO